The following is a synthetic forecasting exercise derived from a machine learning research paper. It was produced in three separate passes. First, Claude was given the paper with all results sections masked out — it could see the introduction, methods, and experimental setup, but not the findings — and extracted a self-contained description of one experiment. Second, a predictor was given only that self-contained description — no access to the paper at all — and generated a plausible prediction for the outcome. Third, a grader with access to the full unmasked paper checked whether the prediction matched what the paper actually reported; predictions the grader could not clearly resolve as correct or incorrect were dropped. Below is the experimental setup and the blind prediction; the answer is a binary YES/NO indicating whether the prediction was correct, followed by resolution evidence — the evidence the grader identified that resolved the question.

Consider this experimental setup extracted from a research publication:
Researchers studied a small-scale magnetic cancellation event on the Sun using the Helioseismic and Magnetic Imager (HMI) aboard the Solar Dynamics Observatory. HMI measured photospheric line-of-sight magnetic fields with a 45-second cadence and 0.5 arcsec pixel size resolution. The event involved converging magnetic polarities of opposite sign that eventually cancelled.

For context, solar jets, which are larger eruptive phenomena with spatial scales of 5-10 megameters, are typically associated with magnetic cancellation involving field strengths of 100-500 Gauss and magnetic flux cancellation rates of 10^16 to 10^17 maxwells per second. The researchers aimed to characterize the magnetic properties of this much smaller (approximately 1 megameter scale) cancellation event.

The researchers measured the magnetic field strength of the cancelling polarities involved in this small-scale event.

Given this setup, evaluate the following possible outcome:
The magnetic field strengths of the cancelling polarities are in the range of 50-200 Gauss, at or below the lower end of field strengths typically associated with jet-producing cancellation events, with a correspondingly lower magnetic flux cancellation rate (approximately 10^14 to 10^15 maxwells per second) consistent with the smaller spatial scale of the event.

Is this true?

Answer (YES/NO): NO